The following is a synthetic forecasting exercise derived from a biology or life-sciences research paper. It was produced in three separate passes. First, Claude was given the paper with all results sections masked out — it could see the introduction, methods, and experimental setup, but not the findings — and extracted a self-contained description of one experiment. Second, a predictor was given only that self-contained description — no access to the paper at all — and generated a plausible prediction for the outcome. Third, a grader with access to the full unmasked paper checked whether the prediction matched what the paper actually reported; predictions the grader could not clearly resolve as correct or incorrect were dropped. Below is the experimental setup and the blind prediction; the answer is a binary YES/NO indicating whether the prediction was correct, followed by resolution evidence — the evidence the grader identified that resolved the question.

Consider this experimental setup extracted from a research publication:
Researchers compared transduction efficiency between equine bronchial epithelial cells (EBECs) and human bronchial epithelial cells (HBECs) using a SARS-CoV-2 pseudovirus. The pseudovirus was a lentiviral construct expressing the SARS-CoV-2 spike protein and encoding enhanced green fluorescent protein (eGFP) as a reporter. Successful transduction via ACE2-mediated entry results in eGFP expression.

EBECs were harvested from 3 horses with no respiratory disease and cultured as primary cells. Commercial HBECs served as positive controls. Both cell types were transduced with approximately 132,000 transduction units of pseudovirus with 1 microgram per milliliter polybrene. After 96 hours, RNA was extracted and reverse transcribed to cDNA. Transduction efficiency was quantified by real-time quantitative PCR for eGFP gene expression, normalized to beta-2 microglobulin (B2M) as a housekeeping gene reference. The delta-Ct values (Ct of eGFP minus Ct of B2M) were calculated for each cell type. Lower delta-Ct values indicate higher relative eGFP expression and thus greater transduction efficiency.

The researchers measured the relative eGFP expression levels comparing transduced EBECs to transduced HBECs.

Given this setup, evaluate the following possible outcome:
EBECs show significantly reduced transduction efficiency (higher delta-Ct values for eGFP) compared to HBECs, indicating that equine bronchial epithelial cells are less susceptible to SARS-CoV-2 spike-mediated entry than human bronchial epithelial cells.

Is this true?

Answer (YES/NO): YES